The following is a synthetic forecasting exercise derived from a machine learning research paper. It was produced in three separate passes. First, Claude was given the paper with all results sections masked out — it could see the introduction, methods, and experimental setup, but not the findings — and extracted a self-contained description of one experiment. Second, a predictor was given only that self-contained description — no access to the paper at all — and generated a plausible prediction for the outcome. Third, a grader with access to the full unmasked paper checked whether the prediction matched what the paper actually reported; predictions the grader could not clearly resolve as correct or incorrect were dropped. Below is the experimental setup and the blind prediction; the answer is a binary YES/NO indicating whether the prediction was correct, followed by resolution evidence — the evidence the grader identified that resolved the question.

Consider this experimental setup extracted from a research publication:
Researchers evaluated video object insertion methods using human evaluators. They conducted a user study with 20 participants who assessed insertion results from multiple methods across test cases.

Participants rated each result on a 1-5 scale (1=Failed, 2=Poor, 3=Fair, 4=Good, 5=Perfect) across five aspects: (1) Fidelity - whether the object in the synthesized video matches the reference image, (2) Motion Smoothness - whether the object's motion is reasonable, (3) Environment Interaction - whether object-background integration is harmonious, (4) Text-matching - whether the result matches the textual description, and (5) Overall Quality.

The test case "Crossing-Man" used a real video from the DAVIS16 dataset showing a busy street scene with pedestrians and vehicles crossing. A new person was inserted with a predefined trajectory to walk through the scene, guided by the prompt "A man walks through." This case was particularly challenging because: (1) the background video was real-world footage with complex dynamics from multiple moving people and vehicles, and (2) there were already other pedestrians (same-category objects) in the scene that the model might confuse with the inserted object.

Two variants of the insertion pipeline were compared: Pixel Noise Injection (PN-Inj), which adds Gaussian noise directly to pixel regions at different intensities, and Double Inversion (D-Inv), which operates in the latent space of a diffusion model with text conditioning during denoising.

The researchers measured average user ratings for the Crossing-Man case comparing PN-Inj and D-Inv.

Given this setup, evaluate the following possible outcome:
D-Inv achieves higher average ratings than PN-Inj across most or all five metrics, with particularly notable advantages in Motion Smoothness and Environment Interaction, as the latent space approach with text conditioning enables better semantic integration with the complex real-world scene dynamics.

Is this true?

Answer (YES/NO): NO